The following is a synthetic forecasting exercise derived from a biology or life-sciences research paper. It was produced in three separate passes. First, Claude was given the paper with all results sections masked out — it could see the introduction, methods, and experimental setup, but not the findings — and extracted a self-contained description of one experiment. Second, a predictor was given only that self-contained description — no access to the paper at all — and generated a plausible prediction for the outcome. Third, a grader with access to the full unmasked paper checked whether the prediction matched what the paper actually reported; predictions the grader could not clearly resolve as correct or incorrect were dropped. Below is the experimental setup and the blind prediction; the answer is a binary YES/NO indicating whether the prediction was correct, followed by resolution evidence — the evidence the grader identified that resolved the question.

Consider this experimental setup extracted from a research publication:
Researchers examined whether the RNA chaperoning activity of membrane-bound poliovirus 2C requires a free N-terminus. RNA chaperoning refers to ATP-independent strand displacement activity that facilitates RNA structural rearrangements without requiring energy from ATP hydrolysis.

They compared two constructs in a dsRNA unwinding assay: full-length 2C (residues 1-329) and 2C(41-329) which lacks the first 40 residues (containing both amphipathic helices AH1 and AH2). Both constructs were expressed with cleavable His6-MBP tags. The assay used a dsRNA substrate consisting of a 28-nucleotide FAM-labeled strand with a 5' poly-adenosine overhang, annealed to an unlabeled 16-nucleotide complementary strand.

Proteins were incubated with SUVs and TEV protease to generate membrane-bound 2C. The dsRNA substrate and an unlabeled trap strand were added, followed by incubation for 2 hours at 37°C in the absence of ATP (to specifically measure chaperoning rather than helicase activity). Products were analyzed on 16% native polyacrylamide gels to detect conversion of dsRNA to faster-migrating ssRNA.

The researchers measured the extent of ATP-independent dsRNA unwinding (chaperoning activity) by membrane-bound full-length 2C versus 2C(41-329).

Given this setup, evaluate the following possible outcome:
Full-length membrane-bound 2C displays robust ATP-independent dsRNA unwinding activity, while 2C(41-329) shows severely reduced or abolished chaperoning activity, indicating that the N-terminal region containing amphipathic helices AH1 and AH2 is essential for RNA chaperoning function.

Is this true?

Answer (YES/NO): NO